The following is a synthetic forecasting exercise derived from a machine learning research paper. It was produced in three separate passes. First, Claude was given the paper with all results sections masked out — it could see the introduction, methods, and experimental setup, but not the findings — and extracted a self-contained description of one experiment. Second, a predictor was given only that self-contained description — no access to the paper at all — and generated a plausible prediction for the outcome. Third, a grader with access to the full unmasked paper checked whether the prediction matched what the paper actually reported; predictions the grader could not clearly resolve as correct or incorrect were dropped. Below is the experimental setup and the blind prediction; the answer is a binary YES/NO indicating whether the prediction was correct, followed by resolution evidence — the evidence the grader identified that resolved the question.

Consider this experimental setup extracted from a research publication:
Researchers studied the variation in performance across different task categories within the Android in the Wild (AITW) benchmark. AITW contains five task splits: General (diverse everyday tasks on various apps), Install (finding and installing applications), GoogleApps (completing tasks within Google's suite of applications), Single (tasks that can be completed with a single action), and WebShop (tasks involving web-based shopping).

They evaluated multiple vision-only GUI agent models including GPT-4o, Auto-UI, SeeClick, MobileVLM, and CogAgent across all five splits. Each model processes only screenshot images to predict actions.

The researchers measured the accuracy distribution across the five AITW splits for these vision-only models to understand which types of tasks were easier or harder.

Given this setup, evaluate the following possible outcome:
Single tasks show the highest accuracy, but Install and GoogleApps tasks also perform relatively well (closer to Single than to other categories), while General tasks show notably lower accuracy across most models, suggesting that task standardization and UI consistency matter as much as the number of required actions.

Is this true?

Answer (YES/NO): NO